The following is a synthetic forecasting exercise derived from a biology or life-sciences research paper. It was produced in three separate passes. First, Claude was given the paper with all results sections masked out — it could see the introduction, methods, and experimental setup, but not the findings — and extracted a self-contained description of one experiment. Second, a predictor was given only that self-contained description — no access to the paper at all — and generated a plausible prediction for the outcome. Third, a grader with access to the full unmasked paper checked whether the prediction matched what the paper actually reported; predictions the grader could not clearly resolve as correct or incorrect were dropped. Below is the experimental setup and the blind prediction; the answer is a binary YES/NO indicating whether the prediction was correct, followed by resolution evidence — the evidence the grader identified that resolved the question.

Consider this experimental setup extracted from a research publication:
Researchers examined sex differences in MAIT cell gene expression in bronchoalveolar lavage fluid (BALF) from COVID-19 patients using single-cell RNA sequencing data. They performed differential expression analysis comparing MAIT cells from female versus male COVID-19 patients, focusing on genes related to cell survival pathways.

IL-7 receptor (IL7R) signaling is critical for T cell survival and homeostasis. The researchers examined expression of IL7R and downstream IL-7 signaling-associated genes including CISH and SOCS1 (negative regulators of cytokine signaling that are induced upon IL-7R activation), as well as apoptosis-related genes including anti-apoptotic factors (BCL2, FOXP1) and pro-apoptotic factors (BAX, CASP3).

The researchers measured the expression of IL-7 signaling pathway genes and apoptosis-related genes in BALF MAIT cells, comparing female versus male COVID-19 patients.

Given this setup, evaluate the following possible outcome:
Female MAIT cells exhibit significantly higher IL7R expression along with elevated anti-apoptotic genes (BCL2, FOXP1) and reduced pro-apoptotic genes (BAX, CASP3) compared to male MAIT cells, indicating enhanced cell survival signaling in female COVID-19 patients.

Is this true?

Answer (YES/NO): YES